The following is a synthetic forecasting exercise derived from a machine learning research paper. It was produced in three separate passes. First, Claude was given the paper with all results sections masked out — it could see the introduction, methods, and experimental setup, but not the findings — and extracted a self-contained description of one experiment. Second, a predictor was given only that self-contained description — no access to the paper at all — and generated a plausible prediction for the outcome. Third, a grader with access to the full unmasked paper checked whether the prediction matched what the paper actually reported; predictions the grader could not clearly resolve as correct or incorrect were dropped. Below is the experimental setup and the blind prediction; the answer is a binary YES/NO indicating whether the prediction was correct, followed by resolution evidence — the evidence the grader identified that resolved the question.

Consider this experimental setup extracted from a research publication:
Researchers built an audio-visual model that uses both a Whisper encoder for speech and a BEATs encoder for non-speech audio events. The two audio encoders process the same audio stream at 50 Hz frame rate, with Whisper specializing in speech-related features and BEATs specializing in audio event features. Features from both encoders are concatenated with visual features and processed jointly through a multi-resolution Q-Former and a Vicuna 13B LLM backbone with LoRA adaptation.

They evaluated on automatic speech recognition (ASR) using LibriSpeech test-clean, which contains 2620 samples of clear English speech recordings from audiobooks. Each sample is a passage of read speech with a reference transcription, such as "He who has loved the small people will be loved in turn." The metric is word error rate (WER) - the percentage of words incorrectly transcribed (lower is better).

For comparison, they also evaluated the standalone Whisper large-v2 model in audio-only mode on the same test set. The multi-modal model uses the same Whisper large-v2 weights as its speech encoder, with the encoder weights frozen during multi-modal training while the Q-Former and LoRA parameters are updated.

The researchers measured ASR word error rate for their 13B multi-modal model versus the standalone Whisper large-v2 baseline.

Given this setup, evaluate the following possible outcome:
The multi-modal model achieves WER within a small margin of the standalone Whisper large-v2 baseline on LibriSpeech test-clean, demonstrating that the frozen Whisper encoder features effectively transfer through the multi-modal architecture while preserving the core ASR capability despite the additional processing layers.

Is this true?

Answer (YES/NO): YES